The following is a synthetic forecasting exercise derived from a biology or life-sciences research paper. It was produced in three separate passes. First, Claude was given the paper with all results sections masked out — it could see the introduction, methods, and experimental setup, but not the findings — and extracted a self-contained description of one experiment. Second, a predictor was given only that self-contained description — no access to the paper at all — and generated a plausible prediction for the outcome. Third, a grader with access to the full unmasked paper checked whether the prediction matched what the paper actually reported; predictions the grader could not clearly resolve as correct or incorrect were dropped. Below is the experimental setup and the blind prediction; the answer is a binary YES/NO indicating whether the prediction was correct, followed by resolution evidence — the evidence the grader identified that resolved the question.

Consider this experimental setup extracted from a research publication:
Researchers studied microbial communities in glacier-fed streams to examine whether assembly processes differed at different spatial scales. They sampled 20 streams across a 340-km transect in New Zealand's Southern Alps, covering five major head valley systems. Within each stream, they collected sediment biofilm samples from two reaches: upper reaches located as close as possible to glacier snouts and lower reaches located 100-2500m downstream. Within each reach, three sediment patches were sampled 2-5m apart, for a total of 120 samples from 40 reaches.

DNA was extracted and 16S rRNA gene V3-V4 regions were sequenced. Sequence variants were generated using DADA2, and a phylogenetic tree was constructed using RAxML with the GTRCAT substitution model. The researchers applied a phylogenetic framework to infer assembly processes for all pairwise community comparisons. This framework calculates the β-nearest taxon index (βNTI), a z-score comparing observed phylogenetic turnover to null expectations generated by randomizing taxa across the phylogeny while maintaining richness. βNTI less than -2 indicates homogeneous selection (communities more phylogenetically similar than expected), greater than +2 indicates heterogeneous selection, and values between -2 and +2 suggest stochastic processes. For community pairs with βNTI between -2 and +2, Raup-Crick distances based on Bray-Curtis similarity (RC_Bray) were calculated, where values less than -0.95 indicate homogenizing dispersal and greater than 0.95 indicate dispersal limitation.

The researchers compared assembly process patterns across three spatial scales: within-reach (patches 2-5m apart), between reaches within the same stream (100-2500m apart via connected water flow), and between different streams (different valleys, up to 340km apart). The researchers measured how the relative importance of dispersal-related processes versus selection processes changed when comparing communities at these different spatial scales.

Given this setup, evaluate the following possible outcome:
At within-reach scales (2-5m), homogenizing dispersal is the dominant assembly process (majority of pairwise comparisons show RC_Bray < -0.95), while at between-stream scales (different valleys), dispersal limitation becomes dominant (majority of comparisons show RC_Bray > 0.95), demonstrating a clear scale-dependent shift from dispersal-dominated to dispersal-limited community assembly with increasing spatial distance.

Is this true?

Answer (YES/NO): NO